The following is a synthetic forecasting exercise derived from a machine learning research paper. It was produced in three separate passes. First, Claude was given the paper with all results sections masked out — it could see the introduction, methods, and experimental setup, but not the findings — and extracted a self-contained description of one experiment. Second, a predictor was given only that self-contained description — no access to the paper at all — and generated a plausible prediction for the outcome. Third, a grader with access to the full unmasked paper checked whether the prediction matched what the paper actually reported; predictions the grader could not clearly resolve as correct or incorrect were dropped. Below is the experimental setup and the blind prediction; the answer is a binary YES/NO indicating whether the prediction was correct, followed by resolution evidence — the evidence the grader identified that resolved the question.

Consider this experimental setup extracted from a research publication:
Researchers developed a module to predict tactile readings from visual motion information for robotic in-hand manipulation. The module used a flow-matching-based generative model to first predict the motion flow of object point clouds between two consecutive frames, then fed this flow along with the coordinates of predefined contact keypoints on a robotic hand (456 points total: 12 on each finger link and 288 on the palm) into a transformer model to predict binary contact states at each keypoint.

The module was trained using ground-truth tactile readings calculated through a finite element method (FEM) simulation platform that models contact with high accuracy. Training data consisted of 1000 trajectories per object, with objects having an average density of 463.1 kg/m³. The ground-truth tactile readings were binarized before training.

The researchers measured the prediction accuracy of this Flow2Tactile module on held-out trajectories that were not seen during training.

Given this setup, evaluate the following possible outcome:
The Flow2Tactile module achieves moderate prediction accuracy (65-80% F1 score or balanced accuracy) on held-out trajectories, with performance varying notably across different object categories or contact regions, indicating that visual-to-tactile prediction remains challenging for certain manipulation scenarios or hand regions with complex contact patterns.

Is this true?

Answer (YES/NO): NO